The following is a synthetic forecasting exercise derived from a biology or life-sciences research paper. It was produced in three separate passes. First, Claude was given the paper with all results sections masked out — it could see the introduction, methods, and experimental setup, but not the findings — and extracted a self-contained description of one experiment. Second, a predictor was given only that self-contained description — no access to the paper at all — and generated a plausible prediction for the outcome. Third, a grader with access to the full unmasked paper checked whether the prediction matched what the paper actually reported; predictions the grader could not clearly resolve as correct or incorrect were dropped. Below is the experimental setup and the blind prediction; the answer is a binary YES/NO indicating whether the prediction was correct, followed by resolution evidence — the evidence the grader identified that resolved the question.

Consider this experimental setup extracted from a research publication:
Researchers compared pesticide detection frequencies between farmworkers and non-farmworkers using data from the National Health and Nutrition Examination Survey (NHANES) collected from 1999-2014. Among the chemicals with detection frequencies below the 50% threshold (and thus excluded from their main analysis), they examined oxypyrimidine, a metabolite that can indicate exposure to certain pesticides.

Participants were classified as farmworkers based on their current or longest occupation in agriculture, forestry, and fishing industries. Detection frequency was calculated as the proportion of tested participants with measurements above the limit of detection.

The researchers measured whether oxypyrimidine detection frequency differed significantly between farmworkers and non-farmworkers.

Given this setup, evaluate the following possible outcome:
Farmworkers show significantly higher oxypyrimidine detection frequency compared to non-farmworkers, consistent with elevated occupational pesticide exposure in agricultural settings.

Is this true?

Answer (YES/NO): NO